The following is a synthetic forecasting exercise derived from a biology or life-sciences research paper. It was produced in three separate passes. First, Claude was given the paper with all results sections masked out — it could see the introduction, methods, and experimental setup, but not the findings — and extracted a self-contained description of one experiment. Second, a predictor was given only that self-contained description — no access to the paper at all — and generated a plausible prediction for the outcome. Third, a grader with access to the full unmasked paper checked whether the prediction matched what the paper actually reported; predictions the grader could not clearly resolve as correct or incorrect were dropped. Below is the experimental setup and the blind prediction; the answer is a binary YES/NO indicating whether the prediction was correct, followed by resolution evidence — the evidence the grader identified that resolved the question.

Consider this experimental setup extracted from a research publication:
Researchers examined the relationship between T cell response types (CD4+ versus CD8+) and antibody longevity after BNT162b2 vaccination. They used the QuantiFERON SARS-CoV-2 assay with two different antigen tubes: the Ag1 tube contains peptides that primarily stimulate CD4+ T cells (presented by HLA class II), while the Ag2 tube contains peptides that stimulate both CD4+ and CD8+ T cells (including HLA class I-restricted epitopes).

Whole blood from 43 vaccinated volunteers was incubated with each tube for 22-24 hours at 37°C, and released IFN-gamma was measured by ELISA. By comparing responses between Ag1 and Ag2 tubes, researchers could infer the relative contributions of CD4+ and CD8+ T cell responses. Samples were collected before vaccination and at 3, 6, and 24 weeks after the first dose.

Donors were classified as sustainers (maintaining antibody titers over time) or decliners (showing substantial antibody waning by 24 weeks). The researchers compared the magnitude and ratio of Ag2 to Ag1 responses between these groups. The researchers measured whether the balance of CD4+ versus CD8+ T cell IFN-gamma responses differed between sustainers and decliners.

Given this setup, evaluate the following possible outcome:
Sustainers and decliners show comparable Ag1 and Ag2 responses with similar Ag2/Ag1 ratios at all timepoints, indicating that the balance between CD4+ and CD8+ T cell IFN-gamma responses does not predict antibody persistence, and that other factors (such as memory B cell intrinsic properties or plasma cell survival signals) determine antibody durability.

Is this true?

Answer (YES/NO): YES